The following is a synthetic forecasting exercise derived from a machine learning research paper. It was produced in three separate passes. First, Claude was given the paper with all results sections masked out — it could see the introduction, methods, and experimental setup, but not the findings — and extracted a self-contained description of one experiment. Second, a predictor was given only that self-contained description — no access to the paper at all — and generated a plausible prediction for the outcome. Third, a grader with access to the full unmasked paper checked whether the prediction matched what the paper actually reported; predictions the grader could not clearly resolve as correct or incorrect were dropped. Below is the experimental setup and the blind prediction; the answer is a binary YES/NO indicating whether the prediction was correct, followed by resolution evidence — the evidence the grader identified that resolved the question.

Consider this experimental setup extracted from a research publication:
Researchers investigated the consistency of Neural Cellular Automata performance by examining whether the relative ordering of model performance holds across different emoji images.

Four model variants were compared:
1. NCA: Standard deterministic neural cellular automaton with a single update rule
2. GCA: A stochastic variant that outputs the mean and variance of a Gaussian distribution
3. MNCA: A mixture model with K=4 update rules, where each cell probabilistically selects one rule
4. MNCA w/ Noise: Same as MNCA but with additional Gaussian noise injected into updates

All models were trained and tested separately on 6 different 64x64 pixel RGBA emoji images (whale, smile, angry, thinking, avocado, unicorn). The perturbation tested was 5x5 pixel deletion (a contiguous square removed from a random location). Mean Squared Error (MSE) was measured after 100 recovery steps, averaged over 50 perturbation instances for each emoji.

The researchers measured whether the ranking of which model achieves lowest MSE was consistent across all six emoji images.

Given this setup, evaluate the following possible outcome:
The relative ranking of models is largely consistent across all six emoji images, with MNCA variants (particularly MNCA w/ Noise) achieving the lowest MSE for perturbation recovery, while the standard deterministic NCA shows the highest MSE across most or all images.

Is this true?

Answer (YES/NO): NO